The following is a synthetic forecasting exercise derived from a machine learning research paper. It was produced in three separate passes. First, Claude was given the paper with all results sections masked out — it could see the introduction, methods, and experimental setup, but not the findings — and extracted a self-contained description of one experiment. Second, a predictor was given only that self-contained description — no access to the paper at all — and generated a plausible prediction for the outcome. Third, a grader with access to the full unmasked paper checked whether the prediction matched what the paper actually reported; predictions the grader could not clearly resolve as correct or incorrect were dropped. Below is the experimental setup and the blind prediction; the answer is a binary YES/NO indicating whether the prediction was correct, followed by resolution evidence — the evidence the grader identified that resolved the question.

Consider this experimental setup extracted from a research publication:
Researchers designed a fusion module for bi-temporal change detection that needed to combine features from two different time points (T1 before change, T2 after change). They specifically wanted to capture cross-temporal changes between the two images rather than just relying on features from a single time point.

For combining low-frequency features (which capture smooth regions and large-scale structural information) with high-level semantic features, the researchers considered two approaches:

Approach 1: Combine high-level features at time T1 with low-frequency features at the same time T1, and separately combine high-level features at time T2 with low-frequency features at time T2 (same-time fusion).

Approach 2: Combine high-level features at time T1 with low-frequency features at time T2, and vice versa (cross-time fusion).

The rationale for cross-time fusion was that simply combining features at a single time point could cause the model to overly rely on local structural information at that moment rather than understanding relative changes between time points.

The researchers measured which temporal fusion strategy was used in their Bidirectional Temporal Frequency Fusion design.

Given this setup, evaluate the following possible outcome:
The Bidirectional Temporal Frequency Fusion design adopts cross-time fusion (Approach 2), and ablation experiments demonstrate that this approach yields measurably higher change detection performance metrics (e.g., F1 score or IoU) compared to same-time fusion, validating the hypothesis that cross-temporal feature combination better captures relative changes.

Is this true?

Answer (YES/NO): YES